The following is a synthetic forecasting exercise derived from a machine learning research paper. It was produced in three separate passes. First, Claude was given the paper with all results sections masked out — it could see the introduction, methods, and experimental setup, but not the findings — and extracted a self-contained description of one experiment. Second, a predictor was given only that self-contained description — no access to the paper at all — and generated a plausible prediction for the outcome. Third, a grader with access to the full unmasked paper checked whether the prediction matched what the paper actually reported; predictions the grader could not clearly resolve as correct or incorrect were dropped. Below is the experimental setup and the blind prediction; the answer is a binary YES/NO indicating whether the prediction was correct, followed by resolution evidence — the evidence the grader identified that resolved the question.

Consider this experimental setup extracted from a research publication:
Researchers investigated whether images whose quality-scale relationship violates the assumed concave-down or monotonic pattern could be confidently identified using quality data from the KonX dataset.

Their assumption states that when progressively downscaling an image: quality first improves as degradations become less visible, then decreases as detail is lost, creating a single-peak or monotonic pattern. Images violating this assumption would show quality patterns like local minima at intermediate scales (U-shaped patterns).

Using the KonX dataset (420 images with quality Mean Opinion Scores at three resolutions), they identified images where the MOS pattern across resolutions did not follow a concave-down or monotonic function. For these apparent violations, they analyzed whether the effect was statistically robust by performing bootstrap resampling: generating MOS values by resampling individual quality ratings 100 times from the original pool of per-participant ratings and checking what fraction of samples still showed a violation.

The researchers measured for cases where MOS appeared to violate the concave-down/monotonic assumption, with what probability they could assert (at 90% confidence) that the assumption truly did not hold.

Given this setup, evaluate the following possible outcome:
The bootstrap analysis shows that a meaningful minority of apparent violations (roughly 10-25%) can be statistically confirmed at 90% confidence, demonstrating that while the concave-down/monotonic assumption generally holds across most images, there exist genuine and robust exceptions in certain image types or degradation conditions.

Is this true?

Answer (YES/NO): NO